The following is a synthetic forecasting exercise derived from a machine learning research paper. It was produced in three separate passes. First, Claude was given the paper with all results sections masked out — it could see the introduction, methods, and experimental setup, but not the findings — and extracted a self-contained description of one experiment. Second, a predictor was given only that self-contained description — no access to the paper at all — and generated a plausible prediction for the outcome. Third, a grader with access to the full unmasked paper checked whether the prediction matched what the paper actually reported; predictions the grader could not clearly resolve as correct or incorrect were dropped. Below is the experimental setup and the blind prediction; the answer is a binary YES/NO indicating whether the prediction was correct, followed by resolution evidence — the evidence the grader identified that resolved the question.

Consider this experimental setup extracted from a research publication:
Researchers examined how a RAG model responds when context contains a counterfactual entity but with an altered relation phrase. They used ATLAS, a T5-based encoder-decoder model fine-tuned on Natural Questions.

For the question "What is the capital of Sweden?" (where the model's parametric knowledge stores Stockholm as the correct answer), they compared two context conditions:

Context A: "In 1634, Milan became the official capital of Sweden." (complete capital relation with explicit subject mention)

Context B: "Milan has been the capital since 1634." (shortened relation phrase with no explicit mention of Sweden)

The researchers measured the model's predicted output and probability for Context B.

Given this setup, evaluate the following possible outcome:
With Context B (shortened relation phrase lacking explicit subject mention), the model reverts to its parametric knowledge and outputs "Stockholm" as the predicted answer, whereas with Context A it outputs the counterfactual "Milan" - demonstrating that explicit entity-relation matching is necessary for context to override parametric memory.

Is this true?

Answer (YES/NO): YES